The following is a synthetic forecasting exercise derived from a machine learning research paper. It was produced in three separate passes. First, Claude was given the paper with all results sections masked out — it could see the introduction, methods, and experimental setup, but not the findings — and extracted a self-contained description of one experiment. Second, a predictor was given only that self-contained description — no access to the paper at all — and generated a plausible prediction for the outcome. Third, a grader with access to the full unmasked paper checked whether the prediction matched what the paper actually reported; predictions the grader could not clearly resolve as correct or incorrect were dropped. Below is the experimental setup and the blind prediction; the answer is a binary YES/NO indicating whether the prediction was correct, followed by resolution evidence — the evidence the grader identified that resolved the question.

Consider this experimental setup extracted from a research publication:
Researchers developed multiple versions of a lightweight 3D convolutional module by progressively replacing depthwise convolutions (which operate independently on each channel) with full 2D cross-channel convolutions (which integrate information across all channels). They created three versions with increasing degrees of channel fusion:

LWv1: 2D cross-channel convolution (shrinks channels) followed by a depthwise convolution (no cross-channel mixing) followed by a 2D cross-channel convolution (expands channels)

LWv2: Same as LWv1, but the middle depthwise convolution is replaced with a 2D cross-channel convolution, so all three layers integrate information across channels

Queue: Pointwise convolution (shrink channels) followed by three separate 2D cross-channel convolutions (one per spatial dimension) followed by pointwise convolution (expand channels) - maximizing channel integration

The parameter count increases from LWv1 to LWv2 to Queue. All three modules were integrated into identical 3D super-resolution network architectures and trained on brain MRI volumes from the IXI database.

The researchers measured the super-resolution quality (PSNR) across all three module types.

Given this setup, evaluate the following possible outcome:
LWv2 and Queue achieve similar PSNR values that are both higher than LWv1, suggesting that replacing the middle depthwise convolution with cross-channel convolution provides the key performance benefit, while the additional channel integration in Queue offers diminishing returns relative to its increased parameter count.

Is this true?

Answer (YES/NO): NO